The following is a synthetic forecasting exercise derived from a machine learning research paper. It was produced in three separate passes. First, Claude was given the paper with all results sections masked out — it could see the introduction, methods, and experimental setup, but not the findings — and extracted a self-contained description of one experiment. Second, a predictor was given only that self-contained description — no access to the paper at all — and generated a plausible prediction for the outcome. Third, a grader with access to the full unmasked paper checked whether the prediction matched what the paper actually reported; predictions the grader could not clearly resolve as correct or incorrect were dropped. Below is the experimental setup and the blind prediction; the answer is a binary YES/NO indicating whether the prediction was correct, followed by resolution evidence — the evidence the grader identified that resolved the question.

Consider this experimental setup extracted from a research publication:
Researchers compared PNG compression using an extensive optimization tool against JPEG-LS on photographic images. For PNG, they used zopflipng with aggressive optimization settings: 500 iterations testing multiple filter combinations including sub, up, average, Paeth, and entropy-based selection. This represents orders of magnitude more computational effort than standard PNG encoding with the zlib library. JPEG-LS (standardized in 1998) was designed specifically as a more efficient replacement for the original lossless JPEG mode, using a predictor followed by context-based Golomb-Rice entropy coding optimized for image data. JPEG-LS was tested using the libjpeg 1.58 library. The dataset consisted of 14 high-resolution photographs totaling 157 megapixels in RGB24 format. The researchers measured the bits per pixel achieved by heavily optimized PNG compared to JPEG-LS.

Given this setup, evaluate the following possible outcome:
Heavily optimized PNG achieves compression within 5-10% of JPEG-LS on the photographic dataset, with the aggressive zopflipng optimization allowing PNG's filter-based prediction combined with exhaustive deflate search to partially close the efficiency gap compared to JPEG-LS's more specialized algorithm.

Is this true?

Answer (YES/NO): YES